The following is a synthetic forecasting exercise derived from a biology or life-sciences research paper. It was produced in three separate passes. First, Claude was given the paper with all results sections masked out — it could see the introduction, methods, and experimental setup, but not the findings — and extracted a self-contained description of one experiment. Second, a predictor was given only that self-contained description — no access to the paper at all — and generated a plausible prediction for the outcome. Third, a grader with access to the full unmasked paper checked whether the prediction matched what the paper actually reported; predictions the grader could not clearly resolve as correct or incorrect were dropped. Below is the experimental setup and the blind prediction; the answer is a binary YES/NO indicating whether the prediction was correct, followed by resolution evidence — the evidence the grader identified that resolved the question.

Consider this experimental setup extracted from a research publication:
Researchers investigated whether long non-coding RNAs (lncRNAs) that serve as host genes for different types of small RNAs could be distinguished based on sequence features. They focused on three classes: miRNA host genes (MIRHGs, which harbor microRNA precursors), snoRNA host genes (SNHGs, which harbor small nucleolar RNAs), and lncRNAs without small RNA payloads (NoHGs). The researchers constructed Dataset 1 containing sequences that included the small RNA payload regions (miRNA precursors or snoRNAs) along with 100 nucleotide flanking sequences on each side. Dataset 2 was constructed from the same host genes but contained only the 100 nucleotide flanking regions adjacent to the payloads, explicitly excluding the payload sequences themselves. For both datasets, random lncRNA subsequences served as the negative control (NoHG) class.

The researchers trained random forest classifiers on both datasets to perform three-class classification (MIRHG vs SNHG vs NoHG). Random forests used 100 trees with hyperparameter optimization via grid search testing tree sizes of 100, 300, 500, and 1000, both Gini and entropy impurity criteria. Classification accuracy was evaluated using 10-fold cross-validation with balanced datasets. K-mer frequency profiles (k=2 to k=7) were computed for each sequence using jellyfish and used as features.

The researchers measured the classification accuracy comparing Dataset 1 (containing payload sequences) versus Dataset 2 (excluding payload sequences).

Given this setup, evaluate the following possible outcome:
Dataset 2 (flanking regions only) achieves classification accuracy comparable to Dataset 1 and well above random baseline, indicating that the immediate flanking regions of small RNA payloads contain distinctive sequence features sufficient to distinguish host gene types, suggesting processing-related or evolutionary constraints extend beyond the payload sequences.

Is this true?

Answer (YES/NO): NO